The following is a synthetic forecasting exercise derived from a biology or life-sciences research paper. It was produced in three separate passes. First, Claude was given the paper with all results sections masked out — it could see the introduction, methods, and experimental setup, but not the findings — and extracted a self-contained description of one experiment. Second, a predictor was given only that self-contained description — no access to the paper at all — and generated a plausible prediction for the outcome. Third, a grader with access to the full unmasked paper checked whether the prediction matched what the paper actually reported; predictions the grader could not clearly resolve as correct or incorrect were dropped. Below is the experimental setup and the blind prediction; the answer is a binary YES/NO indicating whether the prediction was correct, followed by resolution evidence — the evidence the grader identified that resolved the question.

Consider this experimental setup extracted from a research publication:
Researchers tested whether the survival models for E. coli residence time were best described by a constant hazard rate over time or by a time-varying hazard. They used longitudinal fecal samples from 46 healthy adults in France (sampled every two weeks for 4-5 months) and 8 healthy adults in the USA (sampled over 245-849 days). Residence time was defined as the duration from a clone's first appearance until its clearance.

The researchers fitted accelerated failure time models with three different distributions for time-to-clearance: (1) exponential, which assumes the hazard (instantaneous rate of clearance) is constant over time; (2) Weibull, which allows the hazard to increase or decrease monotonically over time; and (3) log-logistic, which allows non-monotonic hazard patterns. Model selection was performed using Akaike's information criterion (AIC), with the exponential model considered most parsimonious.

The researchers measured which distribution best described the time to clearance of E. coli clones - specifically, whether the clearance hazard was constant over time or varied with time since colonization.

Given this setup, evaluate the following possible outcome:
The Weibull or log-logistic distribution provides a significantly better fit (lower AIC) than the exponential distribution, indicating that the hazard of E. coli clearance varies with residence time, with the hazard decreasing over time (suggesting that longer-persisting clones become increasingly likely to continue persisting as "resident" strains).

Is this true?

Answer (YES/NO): NO